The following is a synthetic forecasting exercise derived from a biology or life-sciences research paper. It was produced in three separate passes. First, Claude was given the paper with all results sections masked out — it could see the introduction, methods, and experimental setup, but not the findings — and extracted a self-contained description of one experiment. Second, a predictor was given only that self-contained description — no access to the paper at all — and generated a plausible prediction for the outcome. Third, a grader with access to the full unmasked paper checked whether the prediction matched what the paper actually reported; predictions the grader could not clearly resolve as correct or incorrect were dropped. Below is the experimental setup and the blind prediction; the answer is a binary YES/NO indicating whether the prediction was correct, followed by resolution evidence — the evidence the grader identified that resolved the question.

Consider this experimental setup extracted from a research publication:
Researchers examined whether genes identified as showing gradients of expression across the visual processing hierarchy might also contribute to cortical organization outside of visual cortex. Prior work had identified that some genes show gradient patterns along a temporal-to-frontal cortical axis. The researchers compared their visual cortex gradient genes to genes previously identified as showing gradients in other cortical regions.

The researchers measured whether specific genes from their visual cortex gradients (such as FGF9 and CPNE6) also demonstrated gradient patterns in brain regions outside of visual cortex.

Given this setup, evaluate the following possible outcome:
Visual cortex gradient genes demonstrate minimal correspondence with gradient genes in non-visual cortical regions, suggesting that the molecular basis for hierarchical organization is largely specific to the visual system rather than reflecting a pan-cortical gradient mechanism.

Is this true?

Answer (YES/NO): NO